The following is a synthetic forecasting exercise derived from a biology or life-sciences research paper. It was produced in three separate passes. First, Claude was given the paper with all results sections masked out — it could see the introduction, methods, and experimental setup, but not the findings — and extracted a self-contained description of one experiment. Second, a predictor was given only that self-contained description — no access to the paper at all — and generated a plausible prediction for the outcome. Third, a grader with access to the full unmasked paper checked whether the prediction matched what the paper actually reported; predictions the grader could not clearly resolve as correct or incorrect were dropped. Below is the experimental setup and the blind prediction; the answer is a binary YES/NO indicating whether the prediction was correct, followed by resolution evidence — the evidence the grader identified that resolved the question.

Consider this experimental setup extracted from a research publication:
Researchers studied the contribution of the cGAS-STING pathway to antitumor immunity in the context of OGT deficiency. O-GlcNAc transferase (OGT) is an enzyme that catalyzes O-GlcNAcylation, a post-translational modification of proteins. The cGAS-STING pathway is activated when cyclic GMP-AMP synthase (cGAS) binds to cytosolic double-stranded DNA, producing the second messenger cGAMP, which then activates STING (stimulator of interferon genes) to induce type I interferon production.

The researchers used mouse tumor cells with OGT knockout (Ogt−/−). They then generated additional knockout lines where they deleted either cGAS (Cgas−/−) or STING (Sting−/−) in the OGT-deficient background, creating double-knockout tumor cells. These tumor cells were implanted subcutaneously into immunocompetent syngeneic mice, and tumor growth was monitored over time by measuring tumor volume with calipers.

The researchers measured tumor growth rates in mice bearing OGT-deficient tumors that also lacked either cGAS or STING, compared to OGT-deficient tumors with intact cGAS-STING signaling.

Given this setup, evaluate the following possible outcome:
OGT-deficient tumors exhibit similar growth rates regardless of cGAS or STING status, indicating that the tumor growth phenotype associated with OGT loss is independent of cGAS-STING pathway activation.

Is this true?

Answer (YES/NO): NO